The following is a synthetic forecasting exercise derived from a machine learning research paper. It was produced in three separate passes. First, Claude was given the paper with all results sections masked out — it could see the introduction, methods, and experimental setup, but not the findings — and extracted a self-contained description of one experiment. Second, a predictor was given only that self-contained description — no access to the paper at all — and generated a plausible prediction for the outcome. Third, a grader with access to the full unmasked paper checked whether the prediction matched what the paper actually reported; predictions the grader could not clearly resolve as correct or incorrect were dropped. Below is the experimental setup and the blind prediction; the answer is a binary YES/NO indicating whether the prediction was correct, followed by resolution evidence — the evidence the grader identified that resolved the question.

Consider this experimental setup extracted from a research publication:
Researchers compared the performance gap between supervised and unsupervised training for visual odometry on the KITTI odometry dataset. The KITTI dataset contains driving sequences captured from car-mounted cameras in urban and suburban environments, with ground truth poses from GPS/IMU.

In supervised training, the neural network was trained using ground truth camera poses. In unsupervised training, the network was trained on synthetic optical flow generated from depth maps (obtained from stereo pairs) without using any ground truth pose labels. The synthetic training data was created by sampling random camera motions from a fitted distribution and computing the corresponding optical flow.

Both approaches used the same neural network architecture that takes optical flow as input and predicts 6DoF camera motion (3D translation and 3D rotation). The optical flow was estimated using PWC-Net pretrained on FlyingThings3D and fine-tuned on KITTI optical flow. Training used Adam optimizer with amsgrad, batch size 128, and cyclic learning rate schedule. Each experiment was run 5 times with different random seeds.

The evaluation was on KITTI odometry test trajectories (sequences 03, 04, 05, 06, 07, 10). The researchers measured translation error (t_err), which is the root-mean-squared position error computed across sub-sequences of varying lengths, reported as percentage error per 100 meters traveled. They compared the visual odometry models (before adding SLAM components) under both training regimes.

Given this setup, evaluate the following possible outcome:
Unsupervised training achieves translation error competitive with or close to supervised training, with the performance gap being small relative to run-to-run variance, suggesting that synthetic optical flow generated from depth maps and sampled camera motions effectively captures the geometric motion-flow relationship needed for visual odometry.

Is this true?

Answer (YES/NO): NO